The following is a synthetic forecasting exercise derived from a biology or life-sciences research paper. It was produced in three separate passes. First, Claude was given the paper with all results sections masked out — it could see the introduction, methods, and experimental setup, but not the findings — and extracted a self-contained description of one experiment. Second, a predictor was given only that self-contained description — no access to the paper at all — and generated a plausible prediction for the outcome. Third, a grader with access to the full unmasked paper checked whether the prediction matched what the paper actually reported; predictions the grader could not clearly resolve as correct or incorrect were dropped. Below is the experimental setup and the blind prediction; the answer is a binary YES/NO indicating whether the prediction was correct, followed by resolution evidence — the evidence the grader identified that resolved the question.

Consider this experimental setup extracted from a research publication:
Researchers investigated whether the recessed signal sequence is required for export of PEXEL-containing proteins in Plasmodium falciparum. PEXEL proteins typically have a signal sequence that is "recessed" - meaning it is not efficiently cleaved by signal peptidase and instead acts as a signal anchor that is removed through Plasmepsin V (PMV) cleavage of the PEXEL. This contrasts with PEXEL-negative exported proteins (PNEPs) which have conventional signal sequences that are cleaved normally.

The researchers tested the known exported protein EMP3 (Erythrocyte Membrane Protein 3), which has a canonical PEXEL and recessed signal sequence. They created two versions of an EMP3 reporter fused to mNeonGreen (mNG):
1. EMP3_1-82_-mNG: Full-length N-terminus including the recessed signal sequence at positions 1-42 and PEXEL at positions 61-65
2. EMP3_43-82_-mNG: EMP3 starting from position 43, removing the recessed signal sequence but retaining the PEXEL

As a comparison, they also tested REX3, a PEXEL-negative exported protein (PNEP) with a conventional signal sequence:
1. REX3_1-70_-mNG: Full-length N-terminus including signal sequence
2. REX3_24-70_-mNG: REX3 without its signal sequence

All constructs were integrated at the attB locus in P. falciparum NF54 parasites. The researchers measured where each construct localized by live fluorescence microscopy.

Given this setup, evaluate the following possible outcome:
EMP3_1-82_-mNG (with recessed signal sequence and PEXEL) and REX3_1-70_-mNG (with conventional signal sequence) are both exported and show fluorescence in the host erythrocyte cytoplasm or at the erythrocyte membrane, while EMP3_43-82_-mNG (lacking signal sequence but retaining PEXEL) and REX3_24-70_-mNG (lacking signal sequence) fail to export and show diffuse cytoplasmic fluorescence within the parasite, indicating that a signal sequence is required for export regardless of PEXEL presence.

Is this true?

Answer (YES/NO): NO